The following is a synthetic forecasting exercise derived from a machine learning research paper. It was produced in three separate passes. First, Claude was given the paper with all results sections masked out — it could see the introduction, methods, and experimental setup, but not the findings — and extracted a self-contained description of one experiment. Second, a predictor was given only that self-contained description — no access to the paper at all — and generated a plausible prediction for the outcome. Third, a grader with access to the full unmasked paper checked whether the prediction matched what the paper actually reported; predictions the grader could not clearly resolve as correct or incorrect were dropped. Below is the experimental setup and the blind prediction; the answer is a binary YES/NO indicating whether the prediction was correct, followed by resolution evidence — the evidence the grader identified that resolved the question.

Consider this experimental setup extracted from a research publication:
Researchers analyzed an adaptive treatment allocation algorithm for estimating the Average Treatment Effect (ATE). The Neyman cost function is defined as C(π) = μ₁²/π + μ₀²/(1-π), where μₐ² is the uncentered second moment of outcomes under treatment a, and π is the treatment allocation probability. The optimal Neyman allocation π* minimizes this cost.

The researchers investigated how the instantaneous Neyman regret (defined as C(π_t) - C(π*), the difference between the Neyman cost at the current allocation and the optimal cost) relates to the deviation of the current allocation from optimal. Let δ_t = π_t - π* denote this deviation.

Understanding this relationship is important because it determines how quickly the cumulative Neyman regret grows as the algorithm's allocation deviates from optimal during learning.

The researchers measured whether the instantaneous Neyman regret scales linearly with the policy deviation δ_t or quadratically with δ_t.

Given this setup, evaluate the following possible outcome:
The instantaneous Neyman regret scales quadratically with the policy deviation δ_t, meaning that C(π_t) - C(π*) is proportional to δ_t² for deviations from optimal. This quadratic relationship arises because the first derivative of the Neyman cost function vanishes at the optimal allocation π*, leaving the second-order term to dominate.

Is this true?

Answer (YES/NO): YES